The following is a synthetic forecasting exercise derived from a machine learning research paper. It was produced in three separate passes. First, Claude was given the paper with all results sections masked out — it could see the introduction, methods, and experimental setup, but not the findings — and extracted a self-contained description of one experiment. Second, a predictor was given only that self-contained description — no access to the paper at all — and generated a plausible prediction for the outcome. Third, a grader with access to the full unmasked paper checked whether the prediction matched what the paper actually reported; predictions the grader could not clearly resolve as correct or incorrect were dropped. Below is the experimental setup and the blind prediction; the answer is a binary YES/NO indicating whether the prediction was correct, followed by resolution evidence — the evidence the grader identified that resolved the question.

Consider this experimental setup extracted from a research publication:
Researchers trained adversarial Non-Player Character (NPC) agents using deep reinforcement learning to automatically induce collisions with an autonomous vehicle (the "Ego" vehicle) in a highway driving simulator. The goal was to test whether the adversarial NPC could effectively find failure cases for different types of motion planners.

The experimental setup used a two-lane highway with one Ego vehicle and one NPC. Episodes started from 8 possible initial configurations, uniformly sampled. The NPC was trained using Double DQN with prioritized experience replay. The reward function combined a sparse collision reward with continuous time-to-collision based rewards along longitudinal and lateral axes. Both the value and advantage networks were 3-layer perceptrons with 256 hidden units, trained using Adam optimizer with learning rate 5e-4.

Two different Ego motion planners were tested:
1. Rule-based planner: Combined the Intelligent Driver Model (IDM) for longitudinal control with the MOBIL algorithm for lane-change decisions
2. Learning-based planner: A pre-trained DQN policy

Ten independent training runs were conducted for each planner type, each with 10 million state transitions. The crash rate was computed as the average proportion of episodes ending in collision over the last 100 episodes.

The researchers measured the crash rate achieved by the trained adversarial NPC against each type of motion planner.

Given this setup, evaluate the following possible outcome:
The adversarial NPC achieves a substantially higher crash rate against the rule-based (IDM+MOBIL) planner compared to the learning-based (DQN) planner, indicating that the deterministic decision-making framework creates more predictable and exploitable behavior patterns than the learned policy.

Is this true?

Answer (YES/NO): NO